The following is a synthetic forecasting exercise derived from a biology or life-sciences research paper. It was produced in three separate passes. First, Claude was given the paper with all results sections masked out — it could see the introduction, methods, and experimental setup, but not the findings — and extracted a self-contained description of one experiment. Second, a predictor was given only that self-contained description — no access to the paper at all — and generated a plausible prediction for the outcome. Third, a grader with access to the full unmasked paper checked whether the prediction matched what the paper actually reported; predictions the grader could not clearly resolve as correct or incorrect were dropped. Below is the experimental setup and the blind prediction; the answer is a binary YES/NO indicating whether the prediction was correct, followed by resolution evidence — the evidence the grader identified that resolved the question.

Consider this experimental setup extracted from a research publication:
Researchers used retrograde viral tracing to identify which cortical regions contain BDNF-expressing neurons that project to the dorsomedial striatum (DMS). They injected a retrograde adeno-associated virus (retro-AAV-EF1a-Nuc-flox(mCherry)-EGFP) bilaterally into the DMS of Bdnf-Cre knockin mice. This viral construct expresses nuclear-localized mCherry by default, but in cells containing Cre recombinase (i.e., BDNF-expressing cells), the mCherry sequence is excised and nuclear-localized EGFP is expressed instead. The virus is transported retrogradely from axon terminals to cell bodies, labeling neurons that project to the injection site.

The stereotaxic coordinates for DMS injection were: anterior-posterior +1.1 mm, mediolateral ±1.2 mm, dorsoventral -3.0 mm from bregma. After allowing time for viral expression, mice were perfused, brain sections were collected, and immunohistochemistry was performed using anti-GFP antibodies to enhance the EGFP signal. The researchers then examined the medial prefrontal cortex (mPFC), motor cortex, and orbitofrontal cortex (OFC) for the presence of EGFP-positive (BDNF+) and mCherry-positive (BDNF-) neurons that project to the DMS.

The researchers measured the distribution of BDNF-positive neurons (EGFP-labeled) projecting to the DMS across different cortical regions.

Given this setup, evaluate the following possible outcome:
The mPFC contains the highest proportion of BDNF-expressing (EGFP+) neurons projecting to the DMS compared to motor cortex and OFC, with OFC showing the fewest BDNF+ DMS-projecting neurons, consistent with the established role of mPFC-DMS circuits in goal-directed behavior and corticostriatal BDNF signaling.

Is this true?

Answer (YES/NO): NO